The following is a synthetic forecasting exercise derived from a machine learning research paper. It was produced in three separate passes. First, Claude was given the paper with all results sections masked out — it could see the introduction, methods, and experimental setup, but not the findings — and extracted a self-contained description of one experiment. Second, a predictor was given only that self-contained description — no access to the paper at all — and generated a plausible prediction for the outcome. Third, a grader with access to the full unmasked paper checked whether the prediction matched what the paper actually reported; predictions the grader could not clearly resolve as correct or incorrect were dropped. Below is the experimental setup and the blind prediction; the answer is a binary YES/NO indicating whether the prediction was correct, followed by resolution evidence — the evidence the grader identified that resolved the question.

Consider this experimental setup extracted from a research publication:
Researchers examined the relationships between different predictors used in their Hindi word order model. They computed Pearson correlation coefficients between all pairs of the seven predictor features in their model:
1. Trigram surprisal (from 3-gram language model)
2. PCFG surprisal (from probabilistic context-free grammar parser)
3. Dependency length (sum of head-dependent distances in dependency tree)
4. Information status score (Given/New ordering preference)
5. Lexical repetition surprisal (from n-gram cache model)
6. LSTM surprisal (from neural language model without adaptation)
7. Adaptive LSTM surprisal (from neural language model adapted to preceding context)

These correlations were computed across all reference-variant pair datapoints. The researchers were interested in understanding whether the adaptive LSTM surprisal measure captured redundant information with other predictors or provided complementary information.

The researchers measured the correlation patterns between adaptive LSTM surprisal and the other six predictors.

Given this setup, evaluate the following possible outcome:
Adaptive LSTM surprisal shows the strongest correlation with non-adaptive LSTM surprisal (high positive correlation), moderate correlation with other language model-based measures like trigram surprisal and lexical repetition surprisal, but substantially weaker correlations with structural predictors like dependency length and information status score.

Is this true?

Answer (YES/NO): NO